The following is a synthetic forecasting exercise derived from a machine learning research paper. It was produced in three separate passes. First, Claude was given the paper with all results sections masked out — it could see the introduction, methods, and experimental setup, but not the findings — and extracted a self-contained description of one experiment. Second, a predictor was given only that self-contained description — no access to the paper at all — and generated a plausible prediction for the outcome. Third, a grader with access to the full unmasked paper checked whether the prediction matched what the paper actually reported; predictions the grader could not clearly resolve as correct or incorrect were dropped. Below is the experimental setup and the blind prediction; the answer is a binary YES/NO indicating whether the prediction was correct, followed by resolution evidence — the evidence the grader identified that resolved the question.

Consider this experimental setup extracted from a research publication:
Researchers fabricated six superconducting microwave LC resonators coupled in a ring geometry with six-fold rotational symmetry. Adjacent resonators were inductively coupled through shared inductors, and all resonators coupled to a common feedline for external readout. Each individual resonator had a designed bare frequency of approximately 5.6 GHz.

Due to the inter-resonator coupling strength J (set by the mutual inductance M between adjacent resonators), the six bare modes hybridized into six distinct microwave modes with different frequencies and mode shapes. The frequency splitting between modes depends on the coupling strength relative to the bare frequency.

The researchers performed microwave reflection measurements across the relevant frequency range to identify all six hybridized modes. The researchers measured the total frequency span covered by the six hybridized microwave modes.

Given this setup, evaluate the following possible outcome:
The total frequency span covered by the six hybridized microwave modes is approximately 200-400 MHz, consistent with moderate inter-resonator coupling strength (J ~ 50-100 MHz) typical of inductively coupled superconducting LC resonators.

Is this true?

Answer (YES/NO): NO